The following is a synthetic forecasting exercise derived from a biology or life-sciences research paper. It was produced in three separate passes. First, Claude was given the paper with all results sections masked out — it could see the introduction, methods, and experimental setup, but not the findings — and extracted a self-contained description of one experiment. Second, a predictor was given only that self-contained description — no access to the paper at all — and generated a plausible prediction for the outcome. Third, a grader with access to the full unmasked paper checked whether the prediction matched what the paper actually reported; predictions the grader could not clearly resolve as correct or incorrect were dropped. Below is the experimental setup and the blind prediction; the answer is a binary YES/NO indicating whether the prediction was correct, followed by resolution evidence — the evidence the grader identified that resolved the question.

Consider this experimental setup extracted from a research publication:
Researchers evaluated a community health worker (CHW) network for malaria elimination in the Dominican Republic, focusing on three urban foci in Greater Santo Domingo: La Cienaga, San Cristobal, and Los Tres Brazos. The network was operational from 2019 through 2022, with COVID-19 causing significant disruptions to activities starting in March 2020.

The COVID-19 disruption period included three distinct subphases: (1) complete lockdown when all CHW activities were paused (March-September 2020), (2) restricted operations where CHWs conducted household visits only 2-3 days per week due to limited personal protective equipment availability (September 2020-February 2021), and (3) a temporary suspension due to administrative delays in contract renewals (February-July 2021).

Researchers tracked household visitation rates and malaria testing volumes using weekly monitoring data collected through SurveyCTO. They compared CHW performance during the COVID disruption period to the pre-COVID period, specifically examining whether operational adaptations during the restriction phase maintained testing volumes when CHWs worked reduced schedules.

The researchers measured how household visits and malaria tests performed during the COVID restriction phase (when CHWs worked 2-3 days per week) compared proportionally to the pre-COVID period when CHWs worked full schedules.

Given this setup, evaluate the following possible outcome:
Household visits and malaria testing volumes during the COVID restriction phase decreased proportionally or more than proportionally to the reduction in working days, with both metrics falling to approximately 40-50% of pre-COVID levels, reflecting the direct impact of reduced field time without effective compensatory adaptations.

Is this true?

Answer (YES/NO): NO